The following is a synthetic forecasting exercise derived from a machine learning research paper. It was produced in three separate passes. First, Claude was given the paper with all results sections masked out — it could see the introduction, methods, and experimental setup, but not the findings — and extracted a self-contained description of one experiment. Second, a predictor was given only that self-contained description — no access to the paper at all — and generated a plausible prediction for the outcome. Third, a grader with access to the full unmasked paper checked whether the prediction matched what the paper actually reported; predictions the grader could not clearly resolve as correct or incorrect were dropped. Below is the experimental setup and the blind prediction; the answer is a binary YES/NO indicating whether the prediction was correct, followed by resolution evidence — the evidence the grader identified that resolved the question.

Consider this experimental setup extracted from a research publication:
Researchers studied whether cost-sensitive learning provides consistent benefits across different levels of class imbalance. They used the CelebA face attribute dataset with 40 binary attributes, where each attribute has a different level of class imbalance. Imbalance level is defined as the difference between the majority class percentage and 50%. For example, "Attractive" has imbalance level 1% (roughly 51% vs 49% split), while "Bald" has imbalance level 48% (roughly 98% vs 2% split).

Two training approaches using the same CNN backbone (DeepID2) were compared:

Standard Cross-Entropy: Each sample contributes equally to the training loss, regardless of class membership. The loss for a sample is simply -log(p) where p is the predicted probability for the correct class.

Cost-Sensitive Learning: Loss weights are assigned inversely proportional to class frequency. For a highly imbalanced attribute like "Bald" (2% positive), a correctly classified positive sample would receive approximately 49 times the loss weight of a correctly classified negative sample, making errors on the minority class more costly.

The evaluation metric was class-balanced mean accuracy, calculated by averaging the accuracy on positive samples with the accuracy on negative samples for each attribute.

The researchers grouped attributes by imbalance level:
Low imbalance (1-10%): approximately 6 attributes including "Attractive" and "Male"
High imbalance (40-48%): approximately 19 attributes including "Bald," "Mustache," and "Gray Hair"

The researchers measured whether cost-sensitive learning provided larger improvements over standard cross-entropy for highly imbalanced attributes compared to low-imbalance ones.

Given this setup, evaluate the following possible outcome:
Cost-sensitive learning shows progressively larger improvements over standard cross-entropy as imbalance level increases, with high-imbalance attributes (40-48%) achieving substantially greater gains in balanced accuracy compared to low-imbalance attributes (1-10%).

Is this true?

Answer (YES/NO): NO